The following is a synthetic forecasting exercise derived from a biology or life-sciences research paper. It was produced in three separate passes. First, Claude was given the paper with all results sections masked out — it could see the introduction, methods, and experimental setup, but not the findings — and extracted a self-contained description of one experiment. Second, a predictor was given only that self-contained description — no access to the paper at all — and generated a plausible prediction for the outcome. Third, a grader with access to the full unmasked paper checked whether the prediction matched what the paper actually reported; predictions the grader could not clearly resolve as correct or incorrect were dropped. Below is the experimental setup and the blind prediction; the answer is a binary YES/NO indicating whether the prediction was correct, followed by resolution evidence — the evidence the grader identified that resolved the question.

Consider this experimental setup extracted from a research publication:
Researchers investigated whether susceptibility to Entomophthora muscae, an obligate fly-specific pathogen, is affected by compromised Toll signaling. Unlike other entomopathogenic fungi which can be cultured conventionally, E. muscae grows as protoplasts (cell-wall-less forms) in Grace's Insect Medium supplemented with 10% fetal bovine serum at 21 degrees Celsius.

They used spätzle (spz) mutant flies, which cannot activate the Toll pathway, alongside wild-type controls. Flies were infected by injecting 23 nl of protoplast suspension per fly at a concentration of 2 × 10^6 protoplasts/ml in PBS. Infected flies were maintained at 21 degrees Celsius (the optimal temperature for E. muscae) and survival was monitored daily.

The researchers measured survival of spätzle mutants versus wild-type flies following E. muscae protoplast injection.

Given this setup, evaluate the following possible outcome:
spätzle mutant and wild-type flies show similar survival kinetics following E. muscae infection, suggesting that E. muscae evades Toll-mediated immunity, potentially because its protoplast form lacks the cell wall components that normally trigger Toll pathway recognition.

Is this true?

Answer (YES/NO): YES